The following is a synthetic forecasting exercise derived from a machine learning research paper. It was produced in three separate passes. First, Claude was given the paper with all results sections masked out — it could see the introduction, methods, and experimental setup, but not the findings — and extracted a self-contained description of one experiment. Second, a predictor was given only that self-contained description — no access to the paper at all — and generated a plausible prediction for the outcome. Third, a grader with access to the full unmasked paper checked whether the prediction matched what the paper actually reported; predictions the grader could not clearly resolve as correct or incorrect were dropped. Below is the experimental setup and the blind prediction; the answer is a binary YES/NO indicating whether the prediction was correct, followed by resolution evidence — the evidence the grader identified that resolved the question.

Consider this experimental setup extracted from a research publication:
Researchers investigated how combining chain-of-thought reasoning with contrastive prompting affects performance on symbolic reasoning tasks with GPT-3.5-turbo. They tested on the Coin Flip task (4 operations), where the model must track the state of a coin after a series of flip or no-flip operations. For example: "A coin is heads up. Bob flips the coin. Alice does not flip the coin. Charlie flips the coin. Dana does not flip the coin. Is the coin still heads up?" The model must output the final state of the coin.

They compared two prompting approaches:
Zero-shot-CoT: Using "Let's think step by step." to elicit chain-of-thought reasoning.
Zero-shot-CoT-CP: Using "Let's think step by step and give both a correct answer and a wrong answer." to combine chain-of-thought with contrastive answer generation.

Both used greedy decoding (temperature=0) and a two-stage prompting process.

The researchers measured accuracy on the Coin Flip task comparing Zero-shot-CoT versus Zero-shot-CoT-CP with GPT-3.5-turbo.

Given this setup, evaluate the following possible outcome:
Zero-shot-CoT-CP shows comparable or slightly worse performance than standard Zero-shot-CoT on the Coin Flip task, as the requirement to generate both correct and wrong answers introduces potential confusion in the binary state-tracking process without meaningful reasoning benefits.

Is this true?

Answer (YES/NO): NO